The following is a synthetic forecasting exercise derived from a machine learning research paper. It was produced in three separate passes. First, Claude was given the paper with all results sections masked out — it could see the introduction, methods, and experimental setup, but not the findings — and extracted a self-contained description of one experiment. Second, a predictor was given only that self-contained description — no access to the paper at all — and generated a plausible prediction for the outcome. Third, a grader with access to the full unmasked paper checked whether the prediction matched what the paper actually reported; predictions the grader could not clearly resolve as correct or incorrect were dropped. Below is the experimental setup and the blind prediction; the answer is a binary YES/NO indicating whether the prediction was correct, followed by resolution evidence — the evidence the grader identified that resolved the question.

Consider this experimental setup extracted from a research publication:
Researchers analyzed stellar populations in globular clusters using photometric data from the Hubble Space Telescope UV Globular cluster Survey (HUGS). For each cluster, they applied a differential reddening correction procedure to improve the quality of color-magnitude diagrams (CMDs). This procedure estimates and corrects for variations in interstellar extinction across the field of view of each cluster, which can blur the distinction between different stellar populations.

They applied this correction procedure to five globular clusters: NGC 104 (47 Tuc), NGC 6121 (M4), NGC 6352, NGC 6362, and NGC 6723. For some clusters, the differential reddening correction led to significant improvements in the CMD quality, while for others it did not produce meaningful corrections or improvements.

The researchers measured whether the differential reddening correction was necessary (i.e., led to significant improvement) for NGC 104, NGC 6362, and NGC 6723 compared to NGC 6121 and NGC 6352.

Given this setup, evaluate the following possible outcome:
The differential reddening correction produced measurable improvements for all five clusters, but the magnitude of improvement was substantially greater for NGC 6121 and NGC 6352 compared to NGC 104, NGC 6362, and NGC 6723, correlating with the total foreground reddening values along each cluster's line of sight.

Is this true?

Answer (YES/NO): NO